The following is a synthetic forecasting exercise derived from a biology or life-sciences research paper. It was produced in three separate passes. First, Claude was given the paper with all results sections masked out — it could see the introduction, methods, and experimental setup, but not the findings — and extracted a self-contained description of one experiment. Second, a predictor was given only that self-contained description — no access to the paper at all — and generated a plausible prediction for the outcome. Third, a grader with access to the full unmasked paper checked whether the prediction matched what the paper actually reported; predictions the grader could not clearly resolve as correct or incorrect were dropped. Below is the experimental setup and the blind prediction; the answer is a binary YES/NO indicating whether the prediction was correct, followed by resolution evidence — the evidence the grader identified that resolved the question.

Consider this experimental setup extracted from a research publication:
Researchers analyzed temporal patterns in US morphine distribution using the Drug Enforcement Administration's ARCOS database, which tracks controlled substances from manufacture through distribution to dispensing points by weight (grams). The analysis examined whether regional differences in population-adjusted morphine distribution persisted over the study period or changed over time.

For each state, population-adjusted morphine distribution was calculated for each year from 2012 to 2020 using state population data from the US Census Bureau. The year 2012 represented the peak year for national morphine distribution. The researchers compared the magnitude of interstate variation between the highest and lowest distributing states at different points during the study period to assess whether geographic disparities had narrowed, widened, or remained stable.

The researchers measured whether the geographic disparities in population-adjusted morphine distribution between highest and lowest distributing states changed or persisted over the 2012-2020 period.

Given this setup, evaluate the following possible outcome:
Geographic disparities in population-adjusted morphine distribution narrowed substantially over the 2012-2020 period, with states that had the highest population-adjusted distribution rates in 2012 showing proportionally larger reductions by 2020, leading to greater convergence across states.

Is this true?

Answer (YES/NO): NO